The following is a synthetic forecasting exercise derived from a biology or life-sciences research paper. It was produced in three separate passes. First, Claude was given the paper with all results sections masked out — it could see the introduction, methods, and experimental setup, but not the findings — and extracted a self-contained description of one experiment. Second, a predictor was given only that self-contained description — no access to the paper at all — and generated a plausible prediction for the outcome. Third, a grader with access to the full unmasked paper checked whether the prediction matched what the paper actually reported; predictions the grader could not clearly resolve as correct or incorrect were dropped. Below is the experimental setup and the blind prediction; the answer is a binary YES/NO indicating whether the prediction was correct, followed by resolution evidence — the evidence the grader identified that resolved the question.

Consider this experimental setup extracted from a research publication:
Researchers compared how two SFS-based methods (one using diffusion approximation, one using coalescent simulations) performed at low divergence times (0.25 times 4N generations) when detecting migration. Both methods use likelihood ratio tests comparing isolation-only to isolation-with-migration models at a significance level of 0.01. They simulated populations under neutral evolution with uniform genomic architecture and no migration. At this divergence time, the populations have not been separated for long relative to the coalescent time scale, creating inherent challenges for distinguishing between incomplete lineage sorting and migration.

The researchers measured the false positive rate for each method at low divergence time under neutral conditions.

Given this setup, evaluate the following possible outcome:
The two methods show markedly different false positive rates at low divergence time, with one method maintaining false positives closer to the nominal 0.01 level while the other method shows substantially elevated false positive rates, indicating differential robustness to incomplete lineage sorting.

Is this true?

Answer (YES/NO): YES